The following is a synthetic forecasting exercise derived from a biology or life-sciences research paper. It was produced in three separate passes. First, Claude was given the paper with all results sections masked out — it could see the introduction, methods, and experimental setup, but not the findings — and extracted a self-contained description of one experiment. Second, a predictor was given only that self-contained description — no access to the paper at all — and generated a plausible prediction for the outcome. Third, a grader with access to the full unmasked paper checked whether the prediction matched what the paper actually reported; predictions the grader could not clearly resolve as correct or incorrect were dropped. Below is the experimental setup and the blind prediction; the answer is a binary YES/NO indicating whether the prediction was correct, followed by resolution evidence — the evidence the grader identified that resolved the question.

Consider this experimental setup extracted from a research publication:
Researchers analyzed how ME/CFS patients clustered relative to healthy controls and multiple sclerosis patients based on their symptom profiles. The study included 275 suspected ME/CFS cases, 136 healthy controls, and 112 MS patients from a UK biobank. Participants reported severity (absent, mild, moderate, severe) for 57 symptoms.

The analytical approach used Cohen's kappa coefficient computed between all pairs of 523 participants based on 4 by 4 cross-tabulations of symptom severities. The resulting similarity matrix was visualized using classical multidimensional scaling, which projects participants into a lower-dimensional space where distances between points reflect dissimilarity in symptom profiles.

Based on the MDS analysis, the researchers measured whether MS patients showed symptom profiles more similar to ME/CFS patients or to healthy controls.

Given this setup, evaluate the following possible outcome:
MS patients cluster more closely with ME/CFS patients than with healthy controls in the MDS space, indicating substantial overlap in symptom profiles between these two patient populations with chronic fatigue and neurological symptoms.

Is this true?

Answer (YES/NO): NO